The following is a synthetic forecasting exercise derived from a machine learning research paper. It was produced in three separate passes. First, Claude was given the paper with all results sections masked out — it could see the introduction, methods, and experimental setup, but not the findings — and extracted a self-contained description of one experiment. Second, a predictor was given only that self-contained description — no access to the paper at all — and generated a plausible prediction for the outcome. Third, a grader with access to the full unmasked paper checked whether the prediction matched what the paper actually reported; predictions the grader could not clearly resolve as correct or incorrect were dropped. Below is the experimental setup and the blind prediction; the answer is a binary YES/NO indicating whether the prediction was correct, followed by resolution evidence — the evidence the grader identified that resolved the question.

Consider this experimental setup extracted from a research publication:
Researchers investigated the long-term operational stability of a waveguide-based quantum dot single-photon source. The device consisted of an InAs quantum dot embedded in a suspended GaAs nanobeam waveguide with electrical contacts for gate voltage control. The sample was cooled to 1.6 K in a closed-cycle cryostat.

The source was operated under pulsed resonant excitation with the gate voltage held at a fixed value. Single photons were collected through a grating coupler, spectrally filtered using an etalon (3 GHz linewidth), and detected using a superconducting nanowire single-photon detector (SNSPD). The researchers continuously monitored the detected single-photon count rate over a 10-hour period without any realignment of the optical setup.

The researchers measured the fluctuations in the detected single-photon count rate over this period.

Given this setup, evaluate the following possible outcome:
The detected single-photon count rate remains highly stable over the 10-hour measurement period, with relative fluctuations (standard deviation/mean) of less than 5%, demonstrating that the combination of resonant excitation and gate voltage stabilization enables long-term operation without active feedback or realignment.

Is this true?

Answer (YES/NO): YES